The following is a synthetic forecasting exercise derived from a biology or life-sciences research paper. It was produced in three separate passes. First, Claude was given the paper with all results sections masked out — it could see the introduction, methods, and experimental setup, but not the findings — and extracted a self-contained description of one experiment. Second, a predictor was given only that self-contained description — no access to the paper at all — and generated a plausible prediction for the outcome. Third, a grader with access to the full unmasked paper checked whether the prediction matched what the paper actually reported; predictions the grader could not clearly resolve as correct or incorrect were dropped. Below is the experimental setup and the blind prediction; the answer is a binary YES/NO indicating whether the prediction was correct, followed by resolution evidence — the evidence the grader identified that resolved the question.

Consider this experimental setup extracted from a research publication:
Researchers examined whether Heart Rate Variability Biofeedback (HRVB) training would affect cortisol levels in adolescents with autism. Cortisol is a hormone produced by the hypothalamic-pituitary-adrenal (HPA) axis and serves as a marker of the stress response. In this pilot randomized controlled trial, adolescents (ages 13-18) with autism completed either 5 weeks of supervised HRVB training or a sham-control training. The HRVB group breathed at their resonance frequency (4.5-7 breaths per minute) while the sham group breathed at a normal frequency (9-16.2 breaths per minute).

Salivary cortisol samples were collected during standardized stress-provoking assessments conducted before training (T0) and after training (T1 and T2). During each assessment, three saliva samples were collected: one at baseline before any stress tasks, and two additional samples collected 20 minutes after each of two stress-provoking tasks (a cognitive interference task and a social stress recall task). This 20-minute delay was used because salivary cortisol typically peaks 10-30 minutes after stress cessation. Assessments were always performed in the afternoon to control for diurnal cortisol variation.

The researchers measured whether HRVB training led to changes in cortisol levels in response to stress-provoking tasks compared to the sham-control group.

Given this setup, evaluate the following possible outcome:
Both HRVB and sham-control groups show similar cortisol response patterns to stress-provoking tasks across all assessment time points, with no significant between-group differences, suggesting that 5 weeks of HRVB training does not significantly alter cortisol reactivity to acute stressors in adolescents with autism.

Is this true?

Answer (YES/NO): NO